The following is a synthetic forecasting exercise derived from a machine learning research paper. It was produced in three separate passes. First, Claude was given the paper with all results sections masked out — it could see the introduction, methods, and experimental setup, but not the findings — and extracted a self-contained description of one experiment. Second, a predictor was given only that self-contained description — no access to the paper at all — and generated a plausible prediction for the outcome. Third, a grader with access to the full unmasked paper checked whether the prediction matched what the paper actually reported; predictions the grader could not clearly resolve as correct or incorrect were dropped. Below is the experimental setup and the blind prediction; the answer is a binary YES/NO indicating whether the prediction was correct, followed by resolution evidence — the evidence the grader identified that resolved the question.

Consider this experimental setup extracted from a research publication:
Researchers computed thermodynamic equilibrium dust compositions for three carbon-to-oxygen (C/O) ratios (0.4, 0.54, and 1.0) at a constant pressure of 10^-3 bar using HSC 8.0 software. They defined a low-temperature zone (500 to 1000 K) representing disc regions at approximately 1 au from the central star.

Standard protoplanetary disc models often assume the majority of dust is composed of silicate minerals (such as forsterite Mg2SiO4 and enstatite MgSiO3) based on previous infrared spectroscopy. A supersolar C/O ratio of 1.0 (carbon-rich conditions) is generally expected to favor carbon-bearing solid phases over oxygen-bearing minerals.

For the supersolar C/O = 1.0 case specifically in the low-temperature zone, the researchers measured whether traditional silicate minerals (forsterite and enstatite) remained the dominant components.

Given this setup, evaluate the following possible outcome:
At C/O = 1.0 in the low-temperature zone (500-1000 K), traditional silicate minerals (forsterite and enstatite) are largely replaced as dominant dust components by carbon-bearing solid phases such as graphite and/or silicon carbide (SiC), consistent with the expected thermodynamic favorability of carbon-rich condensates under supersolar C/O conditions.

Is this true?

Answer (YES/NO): NO